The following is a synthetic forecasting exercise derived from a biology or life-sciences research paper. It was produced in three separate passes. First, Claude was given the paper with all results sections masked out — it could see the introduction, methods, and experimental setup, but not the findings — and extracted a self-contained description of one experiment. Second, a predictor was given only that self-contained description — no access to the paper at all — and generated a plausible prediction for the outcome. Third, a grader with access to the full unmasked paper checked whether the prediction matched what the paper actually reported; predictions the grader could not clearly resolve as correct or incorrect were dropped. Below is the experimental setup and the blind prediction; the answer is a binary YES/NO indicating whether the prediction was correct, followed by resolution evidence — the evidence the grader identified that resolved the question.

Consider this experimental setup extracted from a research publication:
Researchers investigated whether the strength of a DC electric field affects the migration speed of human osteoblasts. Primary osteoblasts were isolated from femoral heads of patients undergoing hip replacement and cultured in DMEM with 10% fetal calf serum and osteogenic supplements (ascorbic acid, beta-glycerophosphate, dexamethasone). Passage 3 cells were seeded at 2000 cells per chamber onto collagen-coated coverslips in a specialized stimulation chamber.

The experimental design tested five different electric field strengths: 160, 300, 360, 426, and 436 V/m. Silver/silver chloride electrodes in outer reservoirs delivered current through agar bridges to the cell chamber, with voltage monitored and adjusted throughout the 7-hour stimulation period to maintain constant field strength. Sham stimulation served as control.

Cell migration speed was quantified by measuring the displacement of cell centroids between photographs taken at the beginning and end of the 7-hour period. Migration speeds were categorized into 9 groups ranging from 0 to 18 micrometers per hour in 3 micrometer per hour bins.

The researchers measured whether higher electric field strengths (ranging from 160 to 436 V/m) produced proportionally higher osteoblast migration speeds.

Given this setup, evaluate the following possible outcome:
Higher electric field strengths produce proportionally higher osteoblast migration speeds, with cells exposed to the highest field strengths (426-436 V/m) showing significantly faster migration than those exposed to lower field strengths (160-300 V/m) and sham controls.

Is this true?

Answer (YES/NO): NO